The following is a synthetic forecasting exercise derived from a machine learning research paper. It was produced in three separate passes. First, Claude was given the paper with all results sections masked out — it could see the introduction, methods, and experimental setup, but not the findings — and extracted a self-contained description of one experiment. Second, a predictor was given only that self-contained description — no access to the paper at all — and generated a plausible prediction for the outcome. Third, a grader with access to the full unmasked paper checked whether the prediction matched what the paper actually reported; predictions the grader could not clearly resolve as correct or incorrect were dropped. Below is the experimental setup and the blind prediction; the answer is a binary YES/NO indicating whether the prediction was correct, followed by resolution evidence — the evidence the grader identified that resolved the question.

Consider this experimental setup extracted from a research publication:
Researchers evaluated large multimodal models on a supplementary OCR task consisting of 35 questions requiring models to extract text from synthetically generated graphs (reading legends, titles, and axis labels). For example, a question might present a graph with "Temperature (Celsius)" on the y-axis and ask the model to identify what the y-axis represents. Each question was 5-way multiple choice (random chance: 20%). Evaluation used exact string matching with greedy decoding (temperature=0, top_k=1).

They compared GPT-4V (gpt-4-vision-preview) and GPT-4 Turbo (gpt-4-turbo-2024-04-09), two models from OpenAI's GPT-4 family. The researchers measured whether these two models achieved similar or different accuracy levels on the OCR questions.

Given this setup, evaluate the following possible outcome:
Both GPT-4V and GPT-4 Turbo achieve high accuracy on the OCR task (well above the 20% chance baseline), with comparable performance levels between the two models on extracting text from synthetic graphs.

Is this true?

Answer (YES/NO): YES